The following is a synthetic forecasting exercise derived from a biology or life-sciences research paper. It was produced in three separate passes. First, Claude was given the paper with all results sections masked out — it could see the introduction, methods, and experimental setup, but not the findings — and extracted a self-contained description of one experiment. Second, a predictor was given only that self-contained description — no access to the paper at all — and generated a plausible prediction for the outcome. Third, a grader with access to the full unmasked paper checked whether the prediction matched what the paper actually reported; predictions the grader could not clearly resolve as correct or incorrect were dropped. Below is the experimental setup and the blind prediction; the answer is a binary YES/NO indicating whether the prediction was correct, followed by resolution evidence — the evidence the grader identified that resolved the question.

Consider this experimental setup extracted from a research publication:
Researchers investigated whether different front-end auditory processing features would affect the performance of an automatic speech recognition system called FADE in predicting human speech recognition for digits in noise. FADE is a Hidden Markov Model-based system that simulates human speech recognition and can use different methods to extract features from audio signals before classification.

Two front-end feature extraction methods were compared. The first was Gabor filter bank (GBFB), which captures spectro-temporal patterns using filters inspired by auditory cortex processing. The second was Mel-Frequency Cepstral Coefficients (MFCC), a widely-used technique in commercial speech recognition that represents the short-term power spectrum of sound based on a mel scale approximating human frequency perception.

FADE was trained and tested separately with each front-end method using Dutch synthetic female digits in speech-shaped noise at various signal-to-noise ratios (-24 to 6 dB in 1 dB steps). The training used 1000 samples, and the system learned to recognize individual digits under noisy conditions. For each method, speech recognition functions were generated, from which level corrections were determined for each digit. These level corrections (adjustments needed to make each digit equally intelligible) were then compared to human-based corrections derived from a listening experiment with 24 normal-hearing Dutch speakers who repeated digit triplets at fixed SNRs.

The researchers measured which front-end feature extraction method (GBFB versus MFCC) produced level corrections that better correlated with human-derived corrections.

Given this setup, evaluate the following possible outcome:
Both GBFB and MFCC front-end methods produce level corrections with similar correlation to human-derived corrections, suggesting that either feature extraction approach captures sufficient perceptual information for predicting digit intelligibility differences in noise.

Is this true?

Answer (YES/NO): NO